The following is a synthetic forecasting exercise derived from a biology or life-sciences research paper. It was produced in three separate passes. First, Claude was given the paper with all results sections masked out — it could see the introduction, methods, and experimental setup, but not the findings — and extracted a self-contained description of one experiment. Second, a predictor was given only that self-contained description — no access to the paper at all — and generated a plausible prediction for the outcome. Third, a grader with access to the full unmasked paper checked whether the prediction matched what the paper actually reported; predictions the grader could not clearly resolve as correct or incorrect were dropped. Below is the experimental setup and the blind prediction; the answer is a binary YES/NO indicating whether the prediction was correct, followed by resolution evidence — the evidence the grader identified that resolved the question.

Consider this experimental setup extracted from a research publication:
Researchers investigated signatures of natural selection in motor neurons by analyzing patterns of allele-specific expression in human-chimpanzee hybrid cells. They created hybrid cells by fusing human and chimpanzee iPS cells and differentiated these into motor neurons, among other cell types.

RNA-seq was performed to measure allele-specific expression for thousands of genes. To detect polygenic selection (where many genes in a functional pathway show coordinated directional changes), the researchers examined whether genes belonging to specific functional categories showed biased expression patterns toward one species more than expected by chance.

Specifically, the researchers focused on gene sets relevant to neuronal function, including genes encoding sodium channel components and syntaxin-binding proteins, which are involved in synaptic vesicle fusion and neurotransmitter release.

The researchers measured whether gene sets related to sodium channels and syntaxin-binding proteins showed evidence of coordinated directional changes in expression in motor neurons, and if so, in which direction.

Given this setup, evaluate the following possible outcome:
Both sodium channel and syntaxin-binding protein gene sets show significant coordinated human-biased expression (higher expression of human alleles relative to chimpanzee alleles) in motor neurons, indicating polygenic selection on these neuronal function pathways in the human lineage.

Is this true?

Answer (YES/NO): NO